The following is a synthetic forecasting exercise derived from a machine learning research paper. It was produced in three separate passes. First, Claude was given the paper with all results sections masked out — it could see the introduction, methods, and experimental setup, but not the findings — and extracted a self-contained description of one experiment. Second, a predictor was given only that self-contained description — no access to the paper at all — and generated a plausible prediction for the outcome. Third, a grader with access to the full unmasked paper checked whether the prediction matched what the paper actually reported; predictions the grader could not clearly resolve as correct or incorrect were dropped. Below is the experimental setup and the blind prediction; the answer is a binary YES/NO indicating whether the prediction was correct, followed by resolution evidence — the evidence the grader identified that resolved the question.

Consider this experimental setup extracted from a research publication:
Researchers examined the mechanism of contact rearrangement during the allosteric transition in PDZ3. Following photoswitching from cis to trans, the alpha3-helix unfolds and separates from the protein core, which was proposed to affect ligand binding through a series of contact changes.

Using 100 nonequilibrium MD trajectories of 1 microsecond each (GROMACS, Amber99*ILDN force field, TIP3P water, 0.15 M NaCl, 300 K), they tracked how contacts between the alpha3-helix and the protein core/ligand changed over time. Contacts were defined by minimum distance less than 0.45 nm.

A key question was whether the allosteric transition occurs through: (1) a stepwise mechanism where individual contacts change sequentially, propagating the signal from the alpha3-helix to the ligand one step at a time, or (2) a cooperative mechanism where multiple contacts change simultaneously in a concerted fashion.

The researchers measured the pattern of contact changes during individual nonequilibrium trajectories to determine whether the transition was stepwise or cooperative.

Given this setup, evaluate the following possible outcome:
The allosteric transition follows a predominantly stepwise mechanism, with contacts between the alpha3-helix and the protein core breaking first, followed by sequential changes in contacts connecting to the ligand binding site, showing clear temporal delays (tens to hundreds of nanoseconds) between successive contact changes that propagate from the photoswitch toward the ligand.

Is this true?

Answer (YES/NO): NO